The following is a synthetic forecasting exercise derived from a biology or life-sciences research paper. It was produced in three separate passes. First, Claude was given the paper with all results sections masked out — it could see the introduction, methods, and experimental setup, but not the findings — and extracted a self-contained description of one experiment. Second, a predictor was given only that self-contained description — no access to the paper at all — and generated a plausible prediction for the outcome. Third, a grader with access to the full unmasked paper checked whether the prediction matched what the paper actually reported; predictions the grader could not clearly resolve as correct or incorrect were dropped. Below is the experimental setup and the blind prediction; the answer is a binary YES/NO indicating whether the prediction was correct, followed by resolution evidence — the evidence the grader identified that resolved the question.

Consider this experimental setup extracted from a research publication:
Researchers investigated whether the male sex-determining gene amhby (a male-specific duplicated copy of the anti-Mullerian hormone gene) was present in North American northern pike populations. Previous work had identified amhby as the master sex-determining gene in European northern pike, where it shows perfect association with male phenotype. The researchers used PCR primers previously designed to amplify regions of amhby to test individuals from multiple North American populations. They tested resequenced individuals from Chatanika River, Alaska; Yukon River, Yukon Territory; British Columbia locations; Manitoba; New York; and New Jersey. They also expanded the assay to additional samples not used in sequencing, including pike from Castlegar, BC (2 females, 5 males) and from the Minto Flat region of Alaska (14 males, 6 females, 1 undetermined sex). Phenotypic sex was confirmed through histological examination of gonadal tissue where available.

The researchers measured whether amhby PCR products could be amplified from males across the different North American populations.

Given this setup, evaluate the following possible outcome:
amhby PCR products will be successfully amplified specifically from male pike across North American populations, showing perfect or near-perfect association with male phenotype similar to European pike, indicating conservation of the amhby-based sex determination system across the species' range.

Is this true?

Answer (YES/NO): NO